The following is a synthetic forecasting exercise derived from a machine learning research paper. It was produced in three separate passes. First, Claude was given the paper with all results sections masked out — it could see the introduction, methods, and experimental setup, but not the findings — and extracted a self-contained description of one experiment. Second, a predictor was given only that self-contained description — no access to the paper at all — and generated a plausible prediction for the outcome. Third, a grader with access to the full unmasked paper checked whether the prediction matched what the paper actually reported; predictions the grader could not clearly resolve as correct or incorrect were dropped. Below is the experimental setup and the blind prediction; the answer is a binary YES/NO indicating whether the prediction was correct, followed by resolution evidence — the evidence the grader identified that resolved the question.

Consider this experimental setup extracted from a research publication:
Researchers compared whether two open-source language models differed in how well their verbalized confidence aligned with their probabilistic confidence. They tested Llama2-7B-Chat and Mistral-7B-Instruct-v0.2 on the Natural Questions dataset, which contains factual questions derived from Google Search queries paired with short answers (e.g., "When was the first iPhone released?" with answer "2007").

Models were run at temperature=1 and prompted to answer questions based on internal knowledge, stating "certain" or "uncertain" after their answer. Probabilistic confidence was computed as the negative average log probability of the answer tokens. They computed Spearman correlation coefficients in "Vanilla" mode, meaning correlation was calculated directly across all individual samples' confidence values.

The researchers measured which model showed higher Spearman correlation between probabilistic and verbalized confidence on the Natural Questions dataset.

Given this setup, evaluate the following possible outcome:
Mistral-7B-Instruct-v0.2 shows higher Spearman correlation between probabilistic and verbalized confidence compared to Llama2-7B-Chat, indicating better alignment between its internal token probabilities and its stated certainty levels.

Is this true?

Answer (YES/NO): YES